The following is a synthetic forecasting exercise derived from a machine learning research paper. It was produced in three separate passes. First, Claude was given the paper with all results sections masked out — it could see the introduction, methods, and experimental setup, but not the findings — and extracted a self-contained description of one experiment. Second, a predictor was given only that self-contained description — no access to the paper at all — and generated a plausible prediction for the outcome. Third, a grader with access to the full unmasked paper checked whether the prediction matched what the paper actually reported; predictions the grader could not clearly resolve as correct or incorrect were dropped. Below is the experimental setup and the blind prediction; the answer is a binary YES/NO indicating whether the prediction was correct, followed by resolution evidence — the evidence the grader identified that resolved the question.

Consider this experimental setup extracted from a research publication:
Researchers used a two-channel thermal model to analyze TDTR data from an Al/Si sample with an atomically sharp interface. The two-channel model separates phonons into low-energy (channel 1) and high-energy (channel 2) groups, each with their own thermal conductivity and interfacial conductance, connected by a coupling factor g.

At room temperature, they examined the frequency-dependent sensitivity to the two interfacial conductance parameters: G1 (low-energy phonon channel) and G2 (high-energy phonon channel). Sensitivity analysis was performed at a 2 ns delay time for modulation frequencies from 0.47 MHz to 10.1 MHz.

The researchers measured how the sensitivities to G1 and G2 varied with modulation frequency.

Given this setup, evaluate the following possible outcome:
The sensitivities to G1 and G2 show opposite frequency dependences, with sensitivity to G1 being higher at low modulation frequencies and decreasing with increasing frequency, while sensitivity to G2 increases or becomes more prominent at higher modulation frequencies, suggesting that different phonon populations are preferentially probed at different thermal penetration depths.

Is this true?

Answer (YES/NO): YES